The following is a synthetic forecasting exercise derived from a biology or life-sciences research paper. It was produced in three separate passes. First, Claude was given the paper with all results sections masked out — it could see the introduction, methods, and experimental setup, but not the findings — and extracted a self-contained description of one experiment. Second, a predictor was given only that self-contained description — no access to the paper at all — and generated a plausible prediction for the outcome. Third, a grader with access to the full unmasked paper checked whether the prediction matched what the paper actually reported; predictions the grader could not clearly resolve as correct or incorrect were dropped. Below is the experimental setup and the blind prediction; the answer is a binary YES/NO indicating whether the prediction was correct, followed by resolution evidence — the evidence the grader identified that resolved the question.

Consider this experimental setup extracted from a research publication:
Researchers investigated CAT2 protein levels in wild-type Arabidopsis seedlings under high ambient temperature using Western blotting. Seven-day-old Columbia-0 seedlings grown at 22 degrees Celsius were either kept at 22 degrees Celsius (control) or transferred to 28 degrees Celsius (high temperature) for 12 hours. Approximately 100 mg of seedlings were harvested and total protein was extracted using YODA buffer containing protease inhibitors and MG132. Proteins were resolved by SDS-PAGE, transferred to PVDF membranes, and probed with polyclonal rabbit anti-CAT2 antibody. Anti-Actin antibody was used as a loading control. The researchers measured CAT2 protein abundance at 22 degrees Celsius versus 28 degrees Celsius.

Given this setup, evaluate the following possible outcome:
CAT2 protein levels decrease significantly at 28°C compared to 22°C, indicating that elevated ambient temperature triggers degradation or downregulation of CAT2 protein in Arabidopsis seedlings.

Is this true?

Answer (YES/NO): NO